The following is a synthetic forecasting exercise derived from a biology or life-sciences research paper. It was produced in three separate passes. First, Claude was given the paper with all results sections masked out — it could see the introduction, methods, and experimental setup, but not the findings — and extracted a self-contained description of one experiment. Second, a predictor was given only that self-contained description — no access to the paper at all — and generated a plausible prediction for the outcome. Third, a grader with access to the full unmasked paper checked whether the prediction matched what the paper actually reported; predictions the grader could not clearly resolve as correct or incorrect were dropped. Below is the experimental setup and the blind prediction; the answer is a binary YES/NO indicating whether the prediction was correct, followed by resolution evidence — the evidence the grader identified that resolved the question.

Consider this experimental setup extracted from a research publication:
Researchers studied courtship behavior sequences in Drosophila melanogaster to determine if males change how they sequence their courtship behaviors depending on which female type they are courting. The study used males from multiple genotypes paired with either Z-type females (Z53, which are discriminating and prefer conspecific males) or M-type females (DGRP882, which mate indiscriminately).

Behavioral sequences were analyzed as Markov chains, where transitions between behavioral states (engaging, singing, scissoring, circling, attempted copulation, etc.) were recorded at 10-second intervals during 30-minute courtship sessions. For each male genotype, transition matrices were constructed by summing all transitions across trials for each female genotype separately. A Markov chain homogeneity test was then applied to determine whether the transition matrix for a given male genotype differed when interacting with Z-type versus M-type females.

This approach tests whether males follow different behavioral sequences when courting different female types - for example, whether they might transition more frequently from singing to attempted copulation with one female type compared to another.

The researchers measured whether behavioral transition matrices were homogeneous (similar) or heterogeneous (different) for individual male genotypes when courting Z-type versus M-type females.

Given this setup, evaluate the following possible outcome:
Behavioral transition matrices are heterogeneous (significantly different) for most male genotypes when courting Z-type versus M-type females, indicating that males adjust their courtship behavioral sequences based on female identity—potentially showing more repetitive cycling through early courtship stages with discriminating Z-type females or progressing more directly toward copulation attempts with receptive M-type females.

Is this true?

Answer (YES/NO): YES